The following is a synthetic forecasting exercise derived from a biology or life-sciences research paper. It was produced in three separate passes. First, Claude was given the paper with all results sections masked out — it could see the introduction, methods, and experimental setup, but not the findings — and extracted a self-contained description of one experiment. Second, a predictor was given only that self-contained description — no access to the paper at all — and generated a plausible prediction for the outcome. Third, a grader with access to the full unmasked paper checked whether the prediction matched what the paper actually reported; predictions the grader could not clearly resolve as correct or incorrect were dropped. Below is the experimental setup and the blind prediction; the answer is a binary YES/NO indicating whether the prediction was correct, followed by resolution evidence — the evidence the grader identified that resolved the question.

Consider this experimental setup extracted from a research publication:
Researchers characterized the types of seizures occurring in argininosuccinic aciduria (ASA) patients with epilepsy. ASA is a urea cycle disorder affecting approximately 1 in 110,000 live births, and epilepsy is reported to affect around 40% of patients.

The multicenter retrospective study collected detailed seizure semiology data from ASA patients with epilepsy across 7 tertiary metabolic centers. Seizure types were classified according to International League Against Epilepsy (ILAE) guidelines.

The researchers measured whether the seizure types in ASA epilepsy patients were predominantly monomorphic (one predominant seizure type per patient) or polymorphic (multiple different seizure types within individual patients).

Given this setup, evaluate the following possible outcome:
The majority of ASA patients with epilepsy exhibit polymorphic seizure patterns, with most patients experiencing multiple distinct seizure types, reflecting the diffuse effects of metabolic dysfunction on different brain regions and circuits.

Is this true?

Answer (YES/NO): YES